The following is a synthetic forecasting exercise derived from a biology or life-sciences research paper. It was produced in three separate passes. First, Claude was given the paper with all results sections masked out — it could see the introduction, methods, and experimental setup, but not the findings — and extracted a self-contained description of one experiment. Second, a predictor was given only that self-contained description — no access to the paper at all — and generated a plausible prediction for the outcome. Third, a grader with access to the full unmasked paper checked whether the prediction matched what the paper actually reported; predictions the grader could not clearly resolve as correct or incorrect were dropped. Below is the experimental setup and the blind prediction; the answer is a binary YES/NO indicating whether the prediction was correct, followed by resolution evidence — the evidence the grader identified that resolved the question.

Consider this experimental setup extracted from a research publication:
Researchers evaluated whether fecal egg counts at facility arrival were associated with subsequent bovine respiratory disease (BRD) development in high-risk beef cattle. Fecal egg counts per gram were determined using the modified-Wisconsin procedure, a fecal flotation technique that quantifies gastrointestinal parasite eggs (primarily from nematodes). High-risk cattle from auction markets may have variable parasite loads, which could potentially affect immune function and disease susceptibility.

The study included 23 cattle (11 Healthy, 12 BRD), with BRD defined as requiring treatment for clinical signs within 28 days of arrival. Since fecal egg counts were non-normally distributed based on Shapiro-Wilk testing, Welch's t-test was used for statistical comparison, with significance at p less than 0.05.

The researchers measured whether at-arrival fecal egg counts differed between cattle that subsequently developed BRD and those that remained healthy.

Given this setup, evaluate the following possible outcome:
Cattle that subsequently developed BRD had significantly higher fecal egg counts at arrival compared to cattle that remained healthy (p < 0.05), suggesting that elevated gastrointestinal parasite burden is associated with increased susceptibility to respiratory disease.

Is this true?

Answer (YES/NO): NO